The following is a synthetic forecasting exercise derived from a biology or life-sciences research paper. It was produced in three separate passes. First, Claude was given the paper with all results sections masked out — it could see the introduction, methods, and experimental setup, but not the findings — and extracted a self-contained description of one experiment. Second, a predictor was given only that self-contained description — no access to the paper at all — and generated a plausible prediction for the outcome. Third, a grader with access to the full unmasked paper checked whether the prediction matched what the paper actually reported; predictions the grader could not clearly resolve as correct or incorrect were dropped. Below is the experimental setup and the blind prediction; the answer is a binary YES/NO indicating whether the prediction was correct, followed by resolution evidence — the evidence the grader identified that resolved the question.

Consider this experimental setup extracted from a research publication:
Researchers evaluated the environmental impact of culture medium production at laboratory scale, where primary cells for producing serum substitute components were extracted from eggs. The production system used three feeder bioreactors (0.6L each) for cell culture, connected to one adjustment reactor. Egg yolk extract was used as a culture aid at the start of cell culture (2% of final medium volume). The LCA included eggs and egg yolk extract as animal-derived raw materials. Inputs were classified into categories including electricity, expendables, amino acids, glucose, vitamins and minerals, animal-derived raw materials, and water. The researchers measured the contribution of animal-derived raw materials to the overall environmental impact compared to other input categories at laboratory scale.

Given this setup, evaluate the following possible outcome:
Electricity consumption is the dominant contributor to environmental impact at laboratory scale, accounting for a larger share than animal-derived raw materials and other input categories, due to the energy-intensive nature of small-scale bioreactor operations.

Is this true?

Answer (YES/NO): NO